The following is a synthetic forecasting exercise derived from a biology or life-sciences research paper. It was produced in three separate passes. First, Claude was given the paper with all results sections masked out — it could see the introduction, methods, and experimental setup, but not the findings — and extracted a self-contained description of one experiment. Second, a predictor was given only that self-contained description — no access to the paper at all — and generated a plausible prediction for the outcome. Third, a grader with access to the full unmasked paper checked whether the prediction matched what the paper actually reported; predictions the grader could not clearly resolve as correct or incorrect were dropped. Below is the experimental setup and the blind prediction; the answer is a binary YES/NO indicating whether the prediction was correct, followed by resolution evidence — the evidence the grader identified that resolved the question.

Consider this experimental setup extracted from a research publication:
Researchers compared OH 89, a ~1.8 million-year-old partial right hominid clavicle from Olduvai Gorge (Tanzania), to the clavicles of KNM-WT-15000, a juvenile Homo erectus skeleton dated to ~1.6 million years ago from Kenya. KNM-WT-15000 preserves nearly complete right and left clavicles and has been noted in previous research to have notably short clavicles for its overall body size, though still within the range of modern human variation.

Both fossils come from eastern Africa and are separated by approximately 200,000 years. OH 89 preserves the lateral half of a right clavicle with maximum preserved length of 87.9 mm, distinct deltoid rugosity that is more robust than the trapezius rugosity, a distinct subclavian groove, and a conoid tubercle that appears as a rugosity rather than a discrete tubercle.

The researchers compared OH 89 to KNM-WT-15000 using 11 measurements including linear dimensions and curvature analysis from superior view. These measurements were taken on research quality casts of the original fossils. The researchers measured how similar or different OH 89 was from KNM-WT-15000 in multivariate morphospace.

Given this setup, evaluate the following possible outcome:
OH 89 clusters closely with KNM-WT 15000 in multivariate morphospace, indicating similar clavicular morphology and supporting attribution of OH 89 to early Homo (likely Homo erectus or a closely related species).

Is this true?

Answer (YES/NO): NO